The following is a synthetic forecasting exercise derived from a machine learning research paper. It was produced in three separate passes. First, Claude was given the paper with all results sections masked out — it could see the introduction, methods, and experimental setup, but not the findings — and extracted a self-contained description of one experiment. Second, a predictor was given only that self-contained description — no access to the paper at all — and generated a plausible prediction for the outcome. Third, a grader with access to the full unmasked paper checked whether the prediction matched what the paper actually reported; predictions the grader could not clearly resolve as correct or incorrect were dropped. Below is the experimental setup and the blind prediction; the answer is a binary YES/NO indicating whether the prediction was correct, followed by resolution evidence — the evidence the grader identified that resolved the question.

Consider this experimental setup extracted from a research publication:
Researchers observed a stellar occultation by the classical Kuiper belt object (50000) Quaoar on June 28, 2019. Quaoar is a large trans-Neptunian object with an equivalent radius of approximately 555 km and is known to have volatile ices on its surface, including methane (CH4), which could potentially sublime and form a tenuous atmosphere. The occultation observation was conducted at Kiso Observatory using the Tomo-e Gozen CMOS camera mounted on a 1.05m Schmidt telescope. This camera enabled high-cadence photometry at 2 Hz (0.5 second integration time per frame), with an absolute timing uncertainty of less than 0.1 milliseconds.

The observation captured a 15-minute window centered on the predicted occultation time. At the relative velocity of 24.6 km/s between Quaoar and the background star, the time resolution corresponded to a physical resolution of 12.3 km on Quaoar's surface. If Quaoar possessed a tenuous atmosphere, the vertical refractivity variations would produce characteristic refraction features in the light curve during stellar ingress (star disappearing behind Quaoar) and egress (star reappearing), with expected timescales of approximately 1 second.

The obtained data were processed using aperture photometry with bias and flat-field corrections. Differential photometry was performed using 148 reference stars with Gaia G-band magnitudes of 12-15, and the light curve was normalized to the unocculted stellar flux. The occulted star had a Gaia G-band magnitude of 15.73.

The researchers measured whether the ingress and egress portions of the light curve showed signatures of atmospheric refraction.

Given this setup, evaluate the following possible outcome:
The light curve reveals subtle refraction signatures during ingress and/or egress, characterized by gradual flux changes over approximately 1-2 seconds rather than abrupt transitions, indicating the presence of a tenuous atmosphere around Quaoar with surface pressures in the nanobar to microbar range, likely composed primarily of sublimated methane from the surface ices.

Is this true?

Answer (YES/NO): NO